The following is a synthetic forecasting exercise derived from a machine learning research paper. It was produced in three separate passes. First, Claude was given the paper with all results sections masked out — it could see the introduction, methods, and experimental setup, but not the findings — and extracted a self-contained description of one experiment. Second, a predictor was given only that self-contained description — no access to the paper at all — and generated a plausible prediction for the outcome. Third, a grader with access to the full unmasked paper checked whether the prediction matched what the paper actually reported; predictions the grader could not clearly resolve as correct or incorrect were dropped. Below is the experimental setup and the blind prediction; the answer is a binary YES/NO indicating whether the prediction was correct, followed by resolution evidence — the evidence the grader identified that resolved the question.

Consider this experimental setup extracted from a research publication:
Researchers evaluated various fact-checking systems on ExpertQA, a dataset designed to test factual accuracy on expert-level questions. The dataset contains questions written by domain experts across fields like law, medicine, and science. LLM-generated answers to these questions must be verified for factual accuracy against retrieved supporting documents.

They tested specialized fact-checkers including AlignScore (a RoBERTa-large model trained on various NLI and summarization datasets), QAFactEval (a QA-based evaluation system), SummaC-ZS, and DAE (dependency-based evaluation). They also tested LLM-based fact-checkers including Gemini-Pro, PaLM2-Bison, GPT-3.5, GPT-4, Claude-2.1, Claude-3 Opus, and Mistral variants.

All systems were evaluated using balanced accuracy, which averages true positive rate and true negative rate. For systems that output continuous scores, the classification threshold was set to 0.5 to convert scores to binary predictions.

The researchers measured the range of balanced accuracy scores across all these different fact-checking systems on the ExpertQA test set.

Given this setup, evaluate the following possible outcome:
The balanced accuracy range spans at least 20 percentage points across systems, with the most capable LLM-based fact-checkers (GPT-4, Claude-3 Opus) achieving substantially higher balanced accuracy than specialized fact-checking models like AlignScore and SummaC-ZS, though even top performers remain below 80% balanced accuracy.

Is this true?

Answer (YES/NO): NO